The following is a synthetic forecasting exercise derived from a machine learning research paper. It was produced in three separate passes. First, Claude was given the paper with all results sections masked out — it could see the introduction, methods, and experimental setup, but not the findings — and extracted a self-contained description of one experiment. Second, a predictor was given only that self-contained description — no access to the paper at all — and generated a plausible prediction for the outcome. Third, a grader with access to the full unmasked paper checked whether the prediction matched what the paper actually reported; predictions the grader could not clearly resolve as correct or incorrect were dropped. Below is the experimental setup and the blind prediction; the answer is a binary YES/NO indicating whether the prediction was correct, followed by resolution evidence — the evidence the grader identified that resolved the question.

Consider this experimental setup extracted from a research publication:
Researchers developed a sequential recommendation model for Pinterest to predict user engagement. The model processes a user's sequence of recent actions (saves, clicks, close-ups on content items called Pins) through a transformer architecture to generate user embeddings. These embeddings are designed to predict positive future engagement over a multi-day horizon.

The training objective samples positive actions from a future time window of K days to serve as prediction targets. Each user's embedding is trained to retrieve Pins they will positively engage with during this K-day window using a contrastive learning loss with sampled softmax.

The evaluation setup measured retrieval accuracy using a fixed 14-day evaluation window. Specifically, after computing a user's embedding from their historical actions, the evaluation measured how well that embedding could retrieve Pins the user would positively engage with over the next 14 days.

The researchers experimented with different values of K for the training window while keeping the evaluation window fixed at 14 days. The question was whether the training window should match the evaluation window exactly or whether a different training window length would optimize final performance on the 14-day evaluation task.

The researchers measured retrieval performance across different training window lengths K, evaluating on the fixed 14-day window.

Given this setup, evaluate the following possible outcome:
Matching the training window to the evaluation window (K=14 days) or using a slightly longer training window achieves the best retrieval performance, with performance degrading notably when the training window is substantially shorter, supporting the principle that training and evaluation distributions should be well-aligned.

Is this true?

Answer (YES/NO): NO